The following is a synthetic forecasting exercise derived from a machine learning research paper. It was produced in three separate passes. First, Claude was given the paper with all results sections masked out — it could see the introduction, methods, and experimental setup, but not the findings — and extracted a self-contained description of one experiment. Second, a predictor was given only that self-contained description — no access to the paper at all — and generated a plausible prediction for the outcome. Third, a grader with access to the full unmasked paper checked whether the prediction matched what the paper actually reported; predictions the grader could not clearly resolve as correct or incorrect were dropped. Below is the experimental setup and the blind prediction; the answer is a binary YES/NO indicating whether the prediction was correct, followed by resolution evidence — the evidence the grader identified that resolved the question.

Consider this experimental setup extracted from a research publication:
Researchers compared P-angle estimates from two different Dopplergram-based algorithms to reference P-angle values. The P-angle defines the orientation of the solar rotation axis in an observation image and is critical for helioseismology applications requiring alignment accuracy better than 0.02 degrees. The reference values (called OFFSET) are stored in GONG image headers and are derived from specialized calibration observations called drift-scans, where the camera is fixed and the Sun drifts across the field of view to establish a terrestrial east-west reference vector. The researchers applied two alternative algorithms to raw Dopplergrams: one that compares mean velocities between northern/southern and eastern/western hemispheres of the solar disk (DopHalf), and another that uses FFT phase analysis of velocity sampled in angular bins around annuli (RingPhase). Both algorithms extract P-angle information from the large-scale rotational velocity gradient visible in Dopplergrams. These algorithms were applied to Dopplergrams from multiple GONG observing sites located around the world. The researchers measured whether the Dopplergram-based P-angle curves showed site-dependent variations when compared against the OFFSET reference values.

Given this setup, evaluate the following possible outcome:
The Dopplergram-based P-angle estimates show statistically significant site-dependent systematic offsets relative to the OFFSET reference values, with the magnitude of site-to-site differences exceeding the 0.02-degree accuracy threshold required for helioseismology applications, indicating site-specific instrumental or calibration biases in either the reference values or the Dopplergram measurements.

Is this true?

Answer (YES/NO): YES